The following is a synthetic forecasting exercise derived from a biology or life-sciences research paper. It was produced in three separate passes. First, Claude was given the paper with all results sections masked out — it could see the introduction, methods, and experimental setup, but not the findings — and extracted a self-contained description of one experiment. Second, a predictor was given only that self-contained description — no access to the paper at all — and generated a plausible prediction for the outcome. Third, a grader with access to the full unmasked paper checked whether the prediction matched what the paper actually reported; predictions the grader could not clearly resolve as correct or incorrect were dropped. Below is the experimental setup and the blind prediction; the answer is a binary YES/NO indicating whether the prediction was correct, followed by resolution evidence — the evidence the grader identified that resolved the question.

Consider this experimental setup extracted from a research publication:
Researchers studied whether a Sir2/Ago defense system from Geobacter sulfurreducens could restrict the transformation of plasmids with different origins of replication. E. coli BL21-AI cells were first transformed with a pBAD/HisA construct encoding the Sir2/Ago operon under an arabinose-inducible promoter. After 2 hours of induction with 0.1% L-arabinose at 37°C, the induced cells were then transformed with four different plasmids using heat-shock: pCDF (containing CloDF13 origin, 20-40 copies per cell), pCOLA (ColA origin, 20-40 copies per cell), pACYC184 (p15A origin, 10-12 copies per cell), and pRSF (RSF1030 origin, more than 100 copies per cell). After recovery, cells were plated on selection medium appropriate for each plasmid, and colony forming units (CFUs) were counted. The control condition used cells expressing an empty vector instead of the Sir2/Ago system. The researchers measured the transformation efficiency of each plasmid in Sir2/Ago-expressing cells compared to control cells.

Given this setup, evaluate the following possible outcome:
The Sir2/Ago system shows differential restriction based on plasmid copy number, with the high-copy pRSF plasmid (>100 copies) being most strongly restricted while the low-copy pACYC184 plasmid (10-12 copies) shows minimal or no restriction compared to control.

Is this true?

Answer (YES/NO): NO